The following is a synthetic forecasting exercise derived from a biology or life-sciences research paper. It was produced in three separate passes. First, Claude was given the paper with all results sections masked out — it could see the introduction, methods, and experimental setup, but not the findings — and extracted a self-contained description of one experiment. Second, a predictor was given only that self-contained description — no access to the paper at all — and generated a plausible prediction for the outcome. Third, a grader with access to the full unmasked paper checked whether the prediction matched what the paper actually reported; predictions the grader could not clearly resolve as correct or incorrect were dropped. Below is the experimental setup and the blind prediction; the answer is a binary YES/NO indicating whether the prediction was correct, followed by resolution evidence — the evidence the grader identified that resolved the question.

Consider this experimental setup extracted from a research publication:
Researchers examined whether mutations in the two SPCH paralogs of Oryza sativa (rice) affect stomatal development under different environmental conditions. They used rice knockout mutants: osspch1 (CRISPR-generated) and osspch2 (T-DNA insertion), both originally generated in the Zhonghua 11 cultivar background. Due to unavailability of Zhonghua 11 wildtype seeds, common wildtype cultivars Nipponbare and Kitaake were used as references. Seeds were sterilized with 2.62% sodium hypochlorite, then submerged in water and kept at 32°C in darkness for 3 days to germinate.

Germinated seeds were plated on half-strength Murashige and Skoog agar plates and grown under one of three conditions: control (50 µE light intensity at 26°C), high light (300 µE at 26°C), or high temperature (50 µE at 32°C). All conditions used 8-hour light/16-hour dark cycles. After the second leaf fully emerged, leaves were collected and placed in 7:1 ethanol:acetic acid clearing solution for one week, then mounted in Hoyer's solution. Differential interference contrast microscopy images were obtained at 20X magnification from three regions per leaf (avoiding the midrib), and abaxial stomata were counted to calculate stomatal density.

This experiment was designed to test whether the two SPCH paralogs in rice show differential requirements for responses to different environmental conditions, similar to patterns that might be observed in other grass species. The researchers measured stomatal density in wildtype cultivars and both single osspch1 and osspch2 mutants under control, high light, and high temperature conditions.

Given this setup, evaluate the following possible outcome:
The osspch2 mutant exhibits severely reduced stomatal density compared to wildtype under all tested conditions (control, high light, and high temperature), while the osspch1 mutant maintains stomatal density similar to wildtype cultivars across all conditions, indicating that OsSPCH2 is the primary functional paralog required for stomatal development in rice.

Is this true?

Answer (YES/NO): YES